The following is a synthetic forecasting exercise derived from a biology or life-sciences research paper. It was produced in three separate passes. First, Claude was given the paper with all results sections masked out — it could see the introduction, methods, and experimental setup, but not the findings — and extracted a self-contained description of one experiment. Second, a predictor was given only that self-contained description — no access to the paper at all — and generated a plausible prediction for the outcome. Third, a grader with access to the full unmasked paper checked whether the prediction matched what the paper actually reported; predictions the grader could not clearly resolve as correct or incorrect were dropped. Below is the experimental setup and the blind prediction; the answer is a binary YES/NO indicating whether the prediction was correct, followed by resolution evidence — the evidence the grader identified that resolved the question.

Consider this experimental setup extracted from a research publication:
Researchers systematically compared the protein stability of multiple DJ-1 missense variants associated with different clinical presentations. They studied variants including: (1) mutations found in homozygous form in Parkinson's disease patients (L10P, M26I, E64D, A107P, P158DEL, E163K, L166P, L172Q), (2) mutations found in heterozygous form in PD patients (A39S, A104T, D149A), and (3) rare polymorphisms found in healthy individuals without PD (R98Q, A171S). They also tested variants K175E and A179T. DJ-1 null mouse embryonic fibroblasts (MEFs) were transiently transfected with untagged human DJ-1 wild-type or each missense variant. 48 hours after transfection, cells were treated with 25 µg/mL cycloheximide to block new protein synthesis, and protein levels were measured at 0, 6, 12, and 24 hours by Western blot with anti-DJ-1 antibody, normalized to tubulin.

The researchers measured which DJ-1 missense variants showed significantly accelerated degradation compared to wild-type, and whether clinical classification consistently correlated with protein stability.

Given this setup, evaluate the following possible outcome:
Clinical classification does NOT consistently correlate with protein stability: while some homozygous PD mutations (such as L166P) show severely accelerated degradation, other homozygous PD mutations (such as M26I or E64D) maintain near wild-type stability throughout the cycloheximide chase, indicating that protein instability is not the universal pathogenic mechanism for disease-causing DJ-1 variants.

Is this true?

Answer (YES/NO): NO